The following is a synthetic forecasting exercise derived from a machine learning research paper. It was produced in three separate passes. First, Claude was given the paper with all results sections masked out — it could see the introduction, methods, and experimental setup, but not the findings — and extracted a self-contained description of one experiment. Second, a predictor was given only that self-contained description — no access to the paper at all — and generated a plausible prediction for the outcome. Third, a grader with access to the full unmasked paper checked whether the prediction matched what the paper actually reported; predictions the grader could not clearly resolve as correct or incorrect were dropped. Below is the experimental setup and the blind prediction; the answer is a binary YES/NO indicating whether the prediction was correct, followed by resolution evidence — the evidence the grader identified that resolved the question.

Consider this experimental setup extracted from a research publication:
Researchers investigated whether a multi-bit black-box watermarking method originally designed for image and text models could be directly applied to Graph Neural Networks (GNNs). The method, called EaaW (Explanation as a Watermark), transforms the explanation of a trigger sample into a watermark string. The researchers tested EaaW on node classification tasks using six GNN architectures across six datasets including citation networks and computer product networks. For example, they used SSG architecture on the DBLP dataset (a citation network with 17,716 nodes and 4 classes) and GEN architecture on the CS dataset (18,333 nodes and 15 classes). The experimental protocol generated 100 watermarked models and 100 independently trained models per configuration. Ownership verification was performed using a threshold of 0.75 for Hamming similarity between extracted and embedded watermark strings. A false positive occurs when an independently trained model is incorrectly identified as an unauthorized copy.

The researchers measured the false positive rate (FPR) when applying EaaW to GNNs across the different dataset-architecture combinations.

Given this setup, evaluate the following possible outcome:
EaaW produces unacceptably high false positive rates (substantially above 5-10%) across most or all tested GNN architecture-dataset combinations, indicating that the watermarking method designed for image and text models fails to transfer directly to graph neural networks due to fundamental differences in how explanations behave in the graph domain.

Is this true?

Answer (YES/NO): NO